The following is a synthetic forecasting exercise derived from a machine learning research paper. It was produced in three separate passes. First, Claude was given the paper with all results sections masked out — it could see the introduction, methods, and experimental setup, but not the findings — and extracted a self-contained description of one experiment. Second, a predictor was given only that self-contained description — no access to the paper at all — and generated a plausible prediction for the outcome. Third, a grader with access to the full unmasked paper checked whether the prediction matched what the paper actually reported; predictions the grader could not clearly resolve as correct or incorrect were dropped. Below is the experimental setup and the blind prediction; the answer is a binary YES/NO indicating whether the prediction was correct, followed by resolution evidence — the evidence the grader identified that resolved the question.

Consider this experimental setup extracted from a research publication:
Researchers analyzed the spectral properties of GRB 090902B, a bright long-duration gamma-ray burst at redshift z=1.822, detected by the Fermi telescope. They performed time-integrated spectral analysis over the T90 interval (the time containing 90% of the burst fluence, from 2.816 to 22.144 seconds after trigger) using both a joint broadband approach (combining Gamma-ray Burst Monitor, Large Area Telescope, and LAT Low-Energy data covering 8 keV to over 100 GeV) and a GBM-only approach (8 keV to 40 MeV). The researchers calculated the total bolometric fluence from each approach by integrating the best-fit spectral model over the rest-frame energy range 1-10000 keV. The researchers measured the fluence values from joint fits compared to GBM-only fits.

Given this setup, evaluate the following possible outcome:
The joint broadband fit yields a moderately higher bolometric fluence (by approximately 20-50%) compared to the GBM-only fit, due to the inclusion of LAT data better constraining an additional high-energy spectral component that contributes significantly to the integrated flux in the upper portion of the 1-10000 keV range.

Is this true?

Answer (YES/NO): NO